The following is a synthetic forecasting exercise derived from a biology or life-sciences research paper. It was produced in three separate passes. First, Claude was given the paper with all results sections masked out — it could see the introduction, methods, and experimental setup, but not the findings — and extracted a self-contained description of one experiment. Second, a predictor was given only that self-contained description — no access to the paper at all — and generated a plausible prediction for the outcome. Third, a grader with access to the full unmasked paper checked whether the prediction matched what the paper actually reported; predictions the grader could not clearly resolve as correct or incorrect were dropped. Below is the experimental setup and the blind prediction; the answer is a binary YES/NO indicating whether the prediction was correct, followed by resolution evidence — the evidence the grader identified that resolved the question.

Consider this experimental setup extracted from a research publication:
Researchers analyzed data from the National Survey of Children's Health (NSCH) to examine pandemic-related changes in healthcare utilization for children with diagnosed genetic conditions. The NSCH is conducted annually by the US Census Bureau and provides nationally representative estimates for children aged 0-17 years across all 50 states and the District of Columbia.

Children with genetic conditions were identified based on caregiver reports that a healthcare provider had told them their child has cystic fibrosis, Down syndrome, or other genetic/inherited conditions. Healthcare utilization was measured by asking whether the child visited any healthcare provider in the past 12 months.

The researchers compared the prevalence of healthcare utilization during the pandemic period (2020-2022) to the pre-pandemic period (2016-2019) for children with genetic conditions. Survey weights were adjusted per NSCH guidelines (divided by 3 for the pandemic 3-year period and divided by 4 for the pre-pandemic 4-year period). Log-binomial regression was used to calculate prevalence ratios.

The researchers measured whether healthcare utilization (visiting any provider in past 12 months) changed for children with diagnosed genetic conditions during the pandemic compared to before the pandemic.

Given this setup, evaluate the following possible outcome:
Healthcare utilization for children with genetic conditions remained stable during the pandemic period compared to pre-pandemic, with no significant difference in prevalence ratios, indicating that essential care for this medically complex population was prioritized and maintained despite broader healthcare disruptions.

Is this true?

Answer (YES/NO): NO